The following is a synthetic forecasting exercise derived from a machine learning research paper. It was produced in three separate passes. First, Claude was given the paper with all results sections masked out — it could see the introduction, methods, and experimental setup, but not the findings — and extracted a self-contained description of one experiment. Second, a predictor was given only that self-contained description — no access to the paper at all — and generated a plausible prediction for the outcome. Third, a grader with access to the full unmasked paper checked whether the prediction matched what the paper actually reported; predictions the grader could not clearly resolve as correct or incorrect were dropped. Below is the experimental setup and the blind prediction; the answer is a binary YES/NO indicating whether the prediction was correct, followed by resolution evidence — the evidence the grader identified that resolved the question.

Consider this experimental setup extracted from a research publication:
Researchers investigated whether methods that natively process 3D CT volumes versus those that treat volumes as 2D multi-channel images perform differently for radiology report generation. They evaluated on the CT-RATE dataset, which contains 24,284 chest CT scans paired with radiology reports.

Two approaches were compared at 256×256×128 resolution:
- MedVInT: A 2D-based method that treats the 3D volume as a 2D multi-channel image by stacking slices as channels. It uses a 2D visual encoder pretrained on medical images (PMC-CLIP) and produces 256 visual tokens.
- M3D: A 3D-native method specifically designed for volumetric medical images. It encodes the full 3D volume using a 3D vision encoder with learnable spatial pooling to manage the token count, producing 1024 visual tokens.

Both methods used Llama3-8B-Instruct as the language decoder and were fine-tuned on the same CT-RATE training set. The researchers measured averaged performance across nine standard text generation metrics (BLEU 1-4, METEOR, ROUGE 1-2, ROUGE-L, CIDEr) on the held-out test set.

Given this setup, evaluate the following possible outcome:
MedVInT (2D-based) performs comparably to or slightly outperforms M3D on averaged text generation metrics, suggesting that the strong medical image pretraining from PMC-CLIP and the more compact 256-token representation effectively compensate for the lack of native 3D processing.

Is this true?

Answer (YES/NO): NO